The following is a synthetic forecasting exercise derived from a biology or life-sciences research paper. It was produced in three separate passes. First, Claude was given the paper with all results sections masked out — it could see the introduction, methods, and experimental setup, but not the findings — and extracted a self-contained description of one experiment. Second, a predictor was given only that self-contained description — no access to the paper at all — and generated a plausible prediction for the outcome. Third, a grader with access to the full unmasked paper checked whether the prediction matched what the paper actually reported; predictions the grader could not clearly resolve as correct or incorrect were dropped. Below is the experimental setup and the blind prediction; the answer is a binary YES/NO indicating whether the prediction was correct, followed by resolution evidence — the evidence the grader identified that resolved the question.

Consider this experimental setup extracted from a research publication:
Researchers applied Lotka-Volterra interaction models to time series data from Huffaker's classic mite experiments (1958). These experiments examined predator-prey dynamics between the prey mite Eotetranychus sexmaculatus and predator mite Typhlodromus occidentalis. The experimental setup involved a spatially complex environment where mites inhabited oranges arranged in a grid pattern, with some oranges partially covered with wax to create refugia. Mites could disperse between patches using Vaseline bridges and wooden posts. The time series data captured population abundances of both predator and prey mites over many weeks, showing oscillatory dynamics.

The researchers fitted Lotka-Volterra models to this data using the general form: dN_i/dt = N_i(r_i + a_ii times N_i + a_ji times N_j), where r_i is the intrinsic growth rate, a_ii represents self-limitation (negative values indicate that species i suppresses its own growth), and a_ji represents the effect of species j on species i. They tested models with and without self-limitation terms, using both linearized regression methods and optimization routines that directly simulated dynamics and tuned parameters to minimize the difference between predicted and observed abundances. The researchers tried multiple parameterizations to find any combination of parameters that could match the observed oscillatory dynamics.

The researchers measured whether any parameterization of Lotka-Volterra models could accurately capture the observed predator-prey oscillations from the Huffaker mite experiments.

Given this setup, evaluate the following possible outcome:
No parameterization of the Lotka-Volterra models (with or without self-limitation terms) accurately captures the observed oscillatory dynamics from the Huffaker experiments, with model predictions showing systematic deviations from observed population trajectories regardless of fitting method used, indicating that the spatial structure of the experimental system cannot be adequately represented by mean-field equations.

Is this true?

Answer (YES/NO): YES